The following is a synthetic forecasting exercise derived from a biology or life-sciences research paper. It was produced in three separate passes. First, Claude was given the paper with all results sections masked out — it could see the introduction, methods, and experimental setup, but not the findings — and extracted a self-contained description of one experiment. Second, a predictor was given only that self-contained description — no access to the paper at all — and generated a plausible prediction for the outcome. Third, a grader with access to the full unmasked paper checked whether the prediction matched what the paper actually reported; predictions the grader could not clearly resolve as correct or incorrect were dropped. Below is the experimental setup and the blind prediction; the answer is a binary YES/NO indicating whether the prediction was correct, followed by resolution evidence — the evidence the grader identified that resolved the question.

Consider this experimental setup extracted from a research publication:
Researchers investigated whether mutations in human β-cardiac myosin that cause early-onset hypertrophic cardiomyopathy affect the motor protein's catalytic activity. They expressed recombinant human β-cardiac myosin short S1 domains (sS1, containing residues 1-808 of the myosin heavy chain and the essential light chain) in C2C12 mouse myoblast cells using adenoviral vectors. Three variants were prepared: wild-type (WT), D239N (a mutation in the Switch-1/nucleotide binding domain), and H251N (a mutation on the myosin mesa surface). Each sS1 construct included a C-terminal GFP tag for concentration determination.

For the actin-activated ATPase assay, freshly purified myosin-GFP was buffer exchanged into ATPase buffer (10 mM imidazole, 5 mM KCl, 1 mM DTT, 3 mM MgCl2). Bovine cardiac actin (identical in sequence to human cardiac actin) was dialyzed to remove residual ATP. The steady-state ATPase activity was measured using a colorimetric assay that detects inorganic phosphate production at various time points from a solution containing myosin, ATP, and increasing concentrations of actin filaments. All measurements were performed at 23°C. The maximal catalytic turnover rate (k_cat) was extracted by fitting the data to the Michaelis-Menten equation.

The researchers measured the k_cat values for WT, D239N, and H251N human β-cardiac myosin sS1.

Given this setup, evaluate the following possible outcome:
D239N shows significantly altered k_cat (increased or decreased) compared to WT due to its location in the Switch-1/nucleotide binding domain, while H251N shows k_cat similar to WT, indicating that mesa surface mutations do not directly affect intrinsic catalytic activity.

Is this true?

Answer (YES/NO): NO